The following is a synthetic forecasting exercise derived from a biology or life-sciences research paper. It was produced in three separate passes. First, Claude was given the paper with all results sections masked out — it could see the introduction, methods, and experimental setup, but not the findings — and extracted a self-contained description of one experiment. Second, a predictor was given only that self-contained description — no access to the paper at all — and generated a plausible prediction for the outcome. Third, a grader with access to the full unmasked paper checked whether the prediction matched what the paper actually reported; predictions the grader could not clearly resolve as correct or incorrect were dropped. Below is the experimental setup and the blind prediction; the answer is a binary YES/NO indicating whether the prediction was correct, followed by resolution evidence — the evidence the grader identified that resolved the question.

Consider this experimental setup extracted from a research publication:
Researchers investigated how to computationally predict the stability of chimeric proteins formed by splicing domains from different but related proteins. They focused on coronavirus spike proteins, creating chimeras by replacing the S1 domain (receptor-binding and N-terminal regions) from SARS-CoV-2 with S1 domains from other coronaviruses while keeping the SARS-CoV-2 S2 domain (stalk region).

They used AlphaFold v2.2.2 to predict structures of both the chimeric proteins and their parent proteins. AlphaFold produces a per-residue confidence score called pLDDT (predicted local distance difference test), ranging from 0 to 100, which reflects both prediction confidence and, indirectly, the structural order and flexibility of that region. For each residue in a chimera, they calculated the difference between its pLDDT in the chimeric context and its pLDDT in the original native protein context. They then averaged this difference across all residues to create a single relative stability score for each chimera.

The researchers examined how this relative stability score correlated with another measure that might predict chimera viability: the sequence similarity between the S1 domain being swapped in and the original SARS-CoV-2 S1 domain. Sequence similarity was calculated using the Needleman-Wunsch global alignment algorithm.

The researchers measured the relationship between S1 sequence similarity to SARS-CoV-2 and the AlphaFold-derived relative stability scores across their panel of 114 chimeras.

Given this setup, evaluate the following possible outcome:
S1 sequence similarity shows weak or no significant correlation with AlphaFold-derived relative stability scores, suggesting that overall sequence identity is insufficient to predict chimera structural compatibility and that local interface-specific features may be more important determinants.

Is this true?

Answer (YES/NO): NO